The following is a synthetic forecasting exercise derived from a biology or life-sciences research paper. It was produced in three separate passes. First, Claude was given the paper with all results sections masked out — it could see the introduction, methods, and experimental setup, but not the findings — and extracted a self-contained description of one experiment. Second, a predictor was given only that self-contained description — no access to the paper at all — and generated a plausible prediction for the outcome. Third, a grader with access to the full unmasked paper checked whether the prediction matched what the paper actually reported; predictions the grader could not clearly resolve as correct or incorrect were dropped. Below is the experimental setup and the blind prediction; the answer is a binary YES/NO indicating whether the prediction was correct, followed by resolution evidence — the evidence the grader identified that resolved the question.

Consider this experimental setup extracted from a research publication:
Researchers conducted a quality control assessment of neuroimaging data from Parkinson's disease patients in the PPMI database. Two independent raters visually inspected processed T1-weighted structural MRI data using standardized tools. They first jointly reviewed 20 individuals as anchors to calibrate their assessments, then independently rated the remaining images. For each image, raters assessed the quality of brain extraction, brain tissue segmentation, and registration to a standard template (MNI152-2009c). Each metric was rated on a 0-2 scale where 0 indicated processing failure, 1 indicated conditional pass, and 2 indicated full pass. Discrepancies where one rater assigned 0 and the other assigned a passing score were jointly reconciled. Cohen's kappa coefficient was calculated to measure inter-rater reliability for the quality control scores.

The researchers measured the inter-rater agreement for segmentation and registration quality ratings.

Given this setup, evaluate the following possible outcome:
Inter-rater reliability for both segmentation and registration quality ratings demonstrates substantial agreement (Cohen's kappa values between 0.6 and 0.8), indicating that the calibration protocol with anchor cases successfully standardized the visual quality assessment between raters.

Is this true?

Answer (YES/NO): NO